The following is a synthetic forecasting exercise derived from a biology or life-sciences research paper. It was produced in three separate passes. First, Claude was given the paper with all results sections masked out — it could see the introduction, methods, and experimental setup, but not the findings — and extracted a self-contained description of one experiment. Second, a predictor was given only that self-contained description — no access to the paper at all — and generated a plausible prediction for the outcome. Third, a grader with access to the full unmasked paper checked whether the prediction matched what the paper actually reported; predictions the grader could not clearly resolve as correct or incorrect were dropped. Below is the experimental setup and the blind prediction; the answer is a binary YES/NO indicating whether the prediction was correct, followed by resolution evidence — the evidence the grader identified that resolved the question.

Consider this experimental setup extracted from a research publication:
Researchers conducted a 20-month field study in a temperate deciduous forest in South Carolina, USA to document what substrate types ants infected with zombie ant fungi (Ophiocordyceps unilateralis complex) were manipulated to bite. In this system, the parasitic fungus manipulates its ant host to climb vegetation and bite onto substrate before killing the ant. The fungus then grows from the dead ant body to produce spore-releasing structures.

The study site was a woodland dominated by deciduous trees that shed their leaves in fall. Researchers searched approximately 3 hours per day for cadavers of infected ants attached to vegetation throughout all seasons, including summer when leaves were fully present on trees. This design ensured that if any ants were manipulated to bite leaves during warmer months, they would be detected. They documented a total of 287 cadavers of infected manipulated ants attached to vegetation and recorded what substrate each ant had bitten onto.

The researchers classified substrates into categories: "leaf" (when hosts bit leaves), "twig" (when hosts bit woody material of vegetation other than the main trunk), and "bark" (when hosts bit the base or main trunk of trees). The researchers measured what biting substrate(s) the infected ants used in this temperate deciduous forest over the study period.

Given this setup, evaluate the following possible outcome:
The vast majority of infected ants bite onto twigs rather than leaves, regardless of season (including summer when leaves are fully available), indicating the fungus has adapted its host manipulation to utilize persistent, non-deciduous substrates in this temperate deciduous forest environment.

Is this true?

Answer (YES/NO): YES